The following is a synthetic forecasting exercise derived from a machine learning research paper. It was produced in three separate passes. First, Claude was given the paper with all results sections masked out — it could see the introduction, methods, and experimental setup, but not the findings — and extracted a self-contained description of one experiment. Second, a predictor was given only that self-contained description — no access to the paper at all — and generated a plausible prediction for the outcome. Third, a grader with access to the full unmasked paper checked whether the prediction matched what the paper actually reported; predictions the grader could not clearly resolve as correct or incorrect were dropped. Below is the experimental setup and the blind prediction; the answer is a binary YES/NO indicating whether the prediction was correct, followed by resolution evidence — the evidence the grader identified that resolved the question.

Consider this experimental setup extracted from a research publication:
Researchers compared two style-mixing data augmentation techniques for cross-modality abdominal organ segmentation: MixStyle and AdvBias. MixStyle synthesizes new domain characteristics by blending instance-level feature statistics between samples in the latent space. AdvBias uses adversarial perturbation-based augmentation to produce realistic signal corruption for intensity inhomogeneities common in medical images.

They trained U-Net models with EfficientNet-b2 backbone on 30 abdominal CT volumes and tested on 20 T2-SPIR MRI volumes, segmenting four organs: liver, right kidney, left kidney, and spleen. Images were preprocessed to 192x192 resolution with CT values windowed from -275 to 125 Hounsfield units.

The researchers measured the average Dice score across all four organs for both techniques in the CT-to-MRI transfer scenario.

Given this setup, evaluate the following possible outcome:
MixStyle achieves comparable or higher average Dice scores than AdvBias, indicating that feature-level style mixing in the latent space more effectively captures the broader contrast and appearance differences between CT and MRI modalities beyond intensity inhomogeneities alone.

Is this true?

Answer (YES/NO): NO